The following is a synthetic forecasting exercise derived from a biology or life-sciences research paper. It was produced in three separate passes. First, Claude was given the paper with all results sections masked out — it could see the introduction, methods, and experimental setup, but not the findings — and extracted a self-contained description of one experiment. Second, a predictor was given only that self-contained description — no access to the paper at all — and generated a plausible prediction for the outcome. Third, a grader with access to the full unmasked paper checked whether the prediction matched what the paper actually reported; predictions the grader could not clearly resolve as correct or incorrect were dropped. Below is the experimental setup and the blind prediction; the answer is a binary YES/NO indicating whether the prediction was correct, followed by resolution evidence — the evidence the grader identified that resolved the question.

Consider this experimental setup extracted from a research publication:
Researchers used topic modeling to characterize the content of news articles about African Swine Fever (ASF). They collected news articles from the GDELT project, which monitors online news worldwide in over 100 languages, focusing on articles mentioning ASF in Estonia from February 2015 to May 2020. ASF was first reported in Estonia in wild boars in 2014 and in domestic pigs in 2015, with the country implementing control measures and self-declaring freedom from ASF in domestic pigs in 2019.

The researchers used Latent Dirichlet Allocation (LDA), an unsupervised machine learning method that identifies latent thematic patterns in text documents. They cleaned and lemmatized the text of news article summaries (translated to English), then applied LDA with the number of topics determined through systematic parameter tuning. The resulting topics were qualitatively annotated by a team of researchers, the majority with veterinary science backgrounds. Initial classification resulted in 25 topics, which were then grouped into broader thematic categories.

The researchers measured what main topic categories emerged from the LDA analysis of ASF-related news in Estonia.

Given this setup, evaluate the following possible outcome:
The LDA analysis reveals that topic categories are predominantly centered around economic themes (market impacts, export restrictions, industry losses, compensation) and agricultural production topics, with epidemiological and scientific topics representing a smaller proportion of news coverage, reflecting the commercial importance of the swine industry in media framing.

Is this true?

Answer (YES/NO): NO